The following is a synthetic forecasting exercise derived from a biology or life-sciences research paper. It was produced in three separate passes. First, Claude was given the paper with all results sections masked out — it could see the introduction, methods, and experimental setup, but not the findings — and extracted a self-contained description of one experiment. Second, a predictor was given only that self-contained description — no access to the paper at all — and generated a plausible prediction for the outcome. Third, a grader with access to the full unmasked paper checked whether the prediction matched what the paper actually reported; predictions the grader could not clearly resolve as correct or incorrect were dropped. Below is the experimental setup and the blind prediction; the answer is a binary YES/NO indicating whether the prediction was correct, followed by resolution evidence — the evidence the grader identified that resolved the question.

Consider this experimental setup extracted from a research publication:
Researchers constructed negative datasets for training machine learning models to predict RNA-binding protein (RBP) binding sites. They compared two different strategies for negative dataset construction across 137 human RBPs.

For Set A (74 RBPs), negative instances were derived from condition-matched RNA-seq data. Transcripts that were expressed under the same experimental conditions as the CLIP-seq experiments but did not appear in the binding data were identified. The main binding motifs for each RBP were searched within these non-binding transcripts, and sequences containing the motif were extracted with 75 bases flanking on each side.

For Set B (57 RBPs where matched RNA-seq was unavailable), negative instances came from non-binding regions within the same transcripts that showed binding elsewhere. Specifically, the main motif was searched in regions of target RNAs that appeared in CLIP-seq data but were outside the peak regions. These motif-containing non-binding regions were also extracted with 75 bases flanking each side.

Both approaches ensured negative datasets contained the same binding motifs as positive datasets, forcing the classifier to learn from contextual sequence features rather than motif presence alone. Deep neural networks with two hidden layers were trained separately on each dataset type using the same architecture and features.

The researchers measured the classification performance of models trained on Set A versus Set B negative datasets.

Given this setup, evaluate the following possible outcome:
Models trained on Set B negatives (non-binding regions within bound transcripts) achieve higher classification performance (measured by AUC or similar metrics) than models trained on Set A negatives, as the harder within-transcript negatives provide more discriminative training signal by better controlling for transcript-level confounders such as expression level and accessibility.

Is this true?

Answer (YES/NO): NO